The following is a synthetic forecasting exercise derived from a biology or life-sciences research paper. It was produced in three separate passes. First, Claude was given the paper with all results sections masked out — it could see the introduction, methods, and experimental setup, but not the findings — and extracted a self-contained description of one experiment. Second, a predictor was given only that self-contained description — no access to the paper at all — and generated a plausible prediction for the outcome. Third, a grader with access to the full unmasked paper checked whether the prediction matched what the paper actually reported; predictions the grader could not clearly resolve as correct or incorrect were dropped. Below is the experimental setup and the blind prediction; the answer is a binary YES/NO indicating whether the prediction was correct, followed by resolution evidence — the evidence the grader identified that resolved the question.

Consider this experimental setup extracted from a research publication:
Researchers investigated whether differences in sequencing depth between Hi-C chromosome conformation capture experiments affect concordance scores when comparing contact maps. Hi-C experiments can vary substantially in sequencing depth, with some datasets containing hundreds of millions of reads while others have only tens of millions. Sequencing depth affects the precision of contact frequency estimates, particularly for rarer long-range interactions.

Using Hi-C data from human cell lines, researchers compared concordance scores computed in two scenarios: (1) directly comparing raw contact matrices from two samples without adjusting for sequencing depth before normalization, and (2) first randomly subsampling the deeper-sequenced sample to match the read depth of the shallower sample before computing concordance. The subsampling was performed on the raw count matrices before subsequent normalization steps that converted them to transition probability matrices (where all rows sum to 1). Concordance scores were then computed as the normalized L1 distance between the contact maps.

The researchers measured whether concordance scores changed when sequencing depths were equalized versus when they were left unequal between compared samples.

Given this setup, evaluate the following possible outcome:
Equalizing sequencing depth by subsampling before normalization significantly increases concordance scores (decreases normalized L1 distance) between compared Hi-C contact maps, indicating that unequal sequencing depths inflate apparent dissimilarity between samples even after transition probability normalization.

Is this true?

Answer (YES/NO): YES